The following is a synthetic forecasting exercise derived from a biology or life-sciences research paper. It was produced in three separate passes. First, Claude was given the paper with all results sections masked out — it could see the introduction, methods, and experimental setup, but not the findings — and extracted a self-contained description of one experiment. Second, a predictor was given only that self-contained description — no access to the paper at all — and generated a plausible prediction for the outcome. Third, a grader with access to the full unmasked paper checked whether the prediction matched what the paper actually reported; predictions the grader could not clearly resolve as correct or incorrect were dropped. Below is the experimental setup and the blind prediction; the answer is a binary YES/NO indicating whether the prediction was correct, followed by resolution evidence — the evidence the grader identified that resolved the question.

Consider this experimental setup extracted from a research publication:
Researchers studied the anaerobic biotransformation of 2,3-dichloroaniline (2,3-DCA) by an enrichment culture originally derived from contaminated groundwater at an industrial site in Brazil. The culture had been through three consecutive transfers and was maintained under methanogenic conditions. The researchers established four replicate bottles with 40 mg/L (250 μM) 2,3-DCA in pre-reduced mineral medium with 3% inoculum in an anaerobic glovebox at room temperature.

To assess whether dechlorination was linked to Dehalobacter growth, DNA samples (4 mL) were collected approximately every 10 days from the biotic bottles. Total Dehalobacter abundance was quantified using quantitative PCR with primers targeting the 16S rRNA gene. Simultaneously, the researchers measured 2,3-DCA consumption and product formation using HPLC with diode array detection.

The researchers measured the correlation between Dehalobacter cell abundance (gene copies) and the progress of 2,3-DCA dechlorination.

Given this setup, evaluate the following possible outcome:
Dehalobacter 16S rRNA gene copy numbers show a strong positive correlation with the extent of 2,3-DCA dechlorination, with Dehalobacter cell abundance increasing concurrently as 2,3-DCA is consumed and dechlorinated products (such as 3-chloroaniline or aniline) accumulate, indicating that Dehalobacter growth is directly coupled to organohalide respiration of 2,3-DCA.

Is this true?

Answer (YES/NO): YES